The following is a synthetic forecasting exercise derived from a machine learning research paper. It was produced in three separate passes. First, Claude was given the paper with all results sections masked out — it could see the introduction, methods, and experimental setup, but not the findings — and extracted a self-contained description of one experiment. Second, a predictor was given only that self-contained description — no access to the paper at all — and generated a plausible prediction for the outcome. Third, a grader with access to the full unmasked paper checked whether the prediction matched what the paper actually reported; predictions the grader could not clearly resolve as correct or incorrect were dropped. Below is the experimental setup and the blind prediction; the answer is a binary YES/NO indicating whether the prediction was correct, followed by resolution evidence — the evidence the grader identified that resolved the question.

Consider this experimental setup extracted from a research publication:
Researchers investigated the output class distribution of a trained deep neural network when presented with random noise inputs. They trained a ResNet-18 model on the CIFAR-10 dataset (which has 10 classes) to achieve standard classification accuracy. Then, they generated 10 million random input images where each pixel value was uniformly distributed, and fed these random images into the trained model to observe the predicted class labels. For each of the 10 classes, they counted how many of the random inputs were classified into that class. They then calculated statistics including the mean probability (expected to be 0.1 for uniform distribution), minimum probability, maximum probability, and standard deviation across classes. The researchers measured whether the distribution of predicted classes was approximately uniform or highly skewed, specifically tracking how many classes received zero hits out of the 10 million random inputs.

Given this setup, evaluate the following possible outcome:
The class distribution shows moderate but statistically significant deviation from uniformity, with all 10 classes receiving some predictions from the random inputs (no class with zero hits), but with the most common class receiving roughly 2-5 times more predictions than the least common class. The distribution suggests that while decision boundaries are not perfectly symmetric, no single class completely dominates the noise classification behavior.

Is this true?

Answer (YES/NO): NO